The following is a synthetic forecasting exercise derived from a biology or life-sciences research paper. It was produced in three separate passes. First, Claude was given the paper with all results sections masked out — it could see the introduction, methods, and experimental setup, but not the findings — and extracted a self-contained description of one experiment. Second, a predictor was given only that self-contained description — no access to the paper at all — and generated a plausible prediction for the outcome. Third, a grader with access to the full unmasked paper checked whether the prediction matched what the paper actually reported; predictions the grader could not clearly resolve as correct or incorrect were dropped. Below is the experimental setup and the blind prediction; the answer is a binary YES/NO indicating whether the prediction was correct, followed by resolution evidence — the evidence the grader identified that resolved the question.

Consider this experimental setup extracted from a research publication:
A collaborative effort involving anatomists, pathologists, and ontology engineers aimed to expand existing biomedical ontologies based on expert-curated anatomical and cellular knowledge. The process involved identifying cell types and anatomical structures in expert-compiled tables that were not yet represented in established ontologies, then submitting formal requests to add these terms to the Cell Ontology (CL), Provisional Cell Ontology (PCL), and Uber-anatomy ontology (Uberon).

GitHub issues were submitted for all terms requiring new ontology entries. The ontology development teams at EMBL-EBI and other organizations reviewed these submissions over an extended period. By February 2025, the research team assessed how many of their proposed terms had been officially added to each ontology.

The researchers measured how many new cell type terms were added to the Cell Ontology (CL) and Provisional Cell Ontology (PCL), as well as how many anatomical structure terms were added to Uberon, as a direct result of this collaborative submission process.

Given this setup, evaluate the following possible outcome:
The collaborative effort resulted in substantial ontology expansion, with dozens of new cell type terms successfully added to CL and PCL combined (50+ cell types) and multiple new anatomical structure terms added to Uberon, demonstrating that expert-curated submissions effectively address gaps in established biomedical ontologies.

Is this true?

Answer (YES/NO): YES